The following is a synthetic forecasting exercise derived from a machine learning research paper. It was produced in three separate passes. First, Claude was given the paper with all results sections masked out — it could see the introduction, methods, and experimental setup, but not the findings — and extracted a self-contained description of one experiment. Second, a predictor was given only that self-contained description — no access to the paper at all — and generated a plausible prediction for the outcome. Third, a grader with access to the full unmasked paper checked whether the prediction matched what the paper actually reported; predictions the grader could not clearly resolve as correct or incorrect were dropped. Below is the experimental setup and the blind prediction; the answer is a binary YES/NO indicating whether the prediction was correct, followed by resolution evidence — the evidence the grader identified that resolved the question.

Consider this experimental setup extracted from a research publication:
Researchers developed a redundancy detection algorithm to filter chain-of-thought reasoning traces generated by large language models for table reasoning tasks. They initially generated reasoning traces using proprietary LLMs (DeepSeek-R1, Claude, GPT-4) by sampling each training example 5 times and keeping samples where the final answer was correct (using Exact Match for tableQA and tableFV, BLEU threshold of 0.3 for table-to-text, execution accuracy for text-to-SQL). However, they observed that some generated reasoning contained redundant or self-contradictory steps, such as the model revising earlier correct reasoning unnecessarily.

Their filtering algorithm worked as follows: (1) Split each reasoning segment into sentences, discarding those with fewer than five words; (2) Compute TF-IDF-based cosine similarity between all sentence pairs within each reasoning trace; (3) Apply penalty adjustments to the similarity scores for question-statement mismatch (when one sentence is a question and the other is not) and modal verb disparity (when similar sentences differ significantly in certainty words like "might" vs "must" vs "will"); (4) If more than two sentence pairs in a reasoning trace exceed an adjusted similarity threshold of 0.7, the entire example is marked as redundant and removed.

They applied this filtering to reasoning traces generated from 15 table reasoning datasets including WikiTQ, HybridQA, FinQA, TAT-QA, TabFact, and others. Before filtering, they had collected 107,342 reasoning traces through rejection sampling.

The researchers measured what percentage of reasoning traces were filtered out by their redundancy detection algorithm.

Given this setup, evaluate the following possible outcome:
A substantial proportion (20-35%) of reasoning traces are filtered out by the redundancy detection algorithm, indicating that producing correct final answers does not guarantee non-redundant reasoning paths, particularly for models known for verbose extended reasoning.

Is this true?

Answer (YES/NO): NO